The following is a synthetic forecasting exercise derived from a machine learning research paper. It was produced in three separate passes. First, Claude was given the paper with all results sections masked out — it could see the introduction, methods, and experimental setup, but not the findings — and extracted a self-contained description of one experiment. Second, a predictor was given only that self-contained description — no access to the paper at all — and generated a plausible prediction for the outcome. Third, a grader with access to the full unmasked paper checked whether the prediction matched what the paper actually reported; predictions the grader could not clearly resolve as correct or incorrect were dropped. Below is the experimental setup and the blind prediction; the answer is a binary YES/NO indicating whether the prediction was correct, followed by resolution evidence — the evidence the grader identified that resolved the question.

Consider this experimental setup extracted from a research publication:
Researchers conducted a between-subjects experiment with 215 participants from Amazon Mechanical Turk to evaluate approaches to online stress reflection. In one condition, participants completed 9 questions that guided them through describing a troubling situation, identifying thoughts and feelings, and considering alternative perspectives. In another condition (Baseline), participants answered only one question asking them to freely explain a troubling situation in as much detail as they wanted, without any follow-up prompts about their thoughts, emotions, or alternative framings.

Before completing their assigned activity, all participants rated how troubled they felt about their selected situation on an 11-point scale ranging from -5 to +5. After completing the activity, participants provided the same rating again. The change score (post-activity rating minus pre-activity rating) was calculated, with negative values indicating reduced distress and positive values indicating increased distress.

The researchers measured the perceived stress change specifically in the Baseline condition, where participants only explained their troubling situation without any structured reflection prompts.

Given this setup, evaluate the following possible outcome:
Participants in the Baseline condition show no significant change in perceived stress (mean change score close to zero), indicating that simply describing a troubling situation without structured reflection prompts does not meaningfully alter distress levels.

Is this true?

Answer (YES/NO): NO